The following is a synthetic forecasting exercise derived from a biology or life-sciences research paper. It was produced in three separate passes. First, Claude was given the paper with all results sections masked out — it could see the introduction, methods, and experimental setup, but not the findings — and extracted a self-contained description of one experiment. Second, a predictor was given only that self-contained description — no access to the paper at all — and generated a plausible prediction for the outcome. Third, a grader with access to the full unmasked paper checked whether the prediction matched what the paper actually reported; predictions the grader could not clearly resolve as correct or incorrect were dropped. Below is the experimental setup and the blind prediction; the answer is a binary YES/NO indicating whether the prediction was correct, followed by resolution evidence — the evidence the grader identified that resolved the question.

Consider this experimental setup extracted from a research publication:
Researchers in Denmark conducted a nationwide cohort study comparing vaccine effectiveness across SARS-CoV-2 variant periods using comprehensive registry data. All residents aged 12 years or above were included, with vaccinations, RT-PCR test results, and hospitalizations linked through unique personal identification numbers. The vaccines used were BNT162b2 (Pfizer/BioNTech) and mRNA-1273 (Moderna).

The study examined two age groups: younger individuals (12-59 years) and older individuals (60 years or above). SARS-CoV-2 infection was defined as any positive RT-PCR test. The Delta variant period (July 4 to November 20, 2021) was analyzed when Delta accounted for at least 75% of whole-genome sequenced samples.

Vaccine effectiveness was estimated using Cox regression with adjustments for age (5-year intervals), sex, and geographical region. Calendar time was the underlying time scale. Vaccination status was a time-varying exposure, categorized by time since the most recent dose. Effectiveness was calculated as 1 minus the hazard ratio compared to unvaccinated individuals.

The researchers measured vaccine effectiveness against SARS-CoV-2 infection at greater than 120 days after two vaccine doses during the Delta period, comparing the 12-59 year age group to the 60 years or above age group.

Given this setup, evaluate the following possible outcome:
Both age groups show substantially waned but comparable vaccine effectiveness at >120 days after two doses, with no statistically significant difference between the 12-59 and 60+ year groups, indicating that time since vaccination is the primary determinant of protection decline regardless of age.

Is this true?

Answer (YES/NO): NO